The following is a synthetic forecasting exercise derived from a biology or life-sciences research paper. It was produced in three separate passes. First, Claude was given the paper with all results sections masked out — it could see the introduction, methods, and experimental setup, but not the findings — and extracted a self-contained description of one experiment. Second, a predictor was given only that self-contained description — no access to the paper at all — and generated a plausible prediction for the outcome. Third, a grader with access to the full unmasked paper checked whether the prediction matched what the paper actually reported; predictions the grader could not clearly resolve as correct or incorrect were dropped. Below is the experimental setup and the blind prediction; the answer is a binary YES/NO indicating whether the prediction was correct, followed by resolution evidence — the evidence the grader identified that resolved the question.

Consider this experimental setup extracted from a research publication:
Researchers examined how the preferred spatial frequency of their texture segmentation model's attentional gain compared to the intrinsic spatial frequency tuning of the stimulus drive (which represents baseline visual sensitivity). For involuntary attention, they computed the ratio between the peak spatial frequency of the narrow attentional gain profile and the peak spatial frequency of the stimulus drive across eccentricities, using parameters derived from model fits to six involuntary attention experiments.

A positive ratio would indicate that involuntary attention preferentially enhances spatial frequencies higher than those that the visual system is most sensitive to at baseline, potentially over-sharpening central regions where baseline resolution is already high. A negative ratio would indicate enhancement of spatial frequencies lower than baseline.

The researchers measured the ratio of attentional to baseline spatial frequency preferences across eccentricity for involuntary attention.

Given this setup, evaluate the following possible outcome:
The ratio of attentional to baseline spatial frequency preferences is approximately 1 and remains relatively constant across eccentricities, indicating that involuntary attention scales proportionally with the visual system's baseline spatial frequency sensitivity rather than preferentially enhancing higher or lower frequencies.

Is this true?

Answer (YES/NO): NO